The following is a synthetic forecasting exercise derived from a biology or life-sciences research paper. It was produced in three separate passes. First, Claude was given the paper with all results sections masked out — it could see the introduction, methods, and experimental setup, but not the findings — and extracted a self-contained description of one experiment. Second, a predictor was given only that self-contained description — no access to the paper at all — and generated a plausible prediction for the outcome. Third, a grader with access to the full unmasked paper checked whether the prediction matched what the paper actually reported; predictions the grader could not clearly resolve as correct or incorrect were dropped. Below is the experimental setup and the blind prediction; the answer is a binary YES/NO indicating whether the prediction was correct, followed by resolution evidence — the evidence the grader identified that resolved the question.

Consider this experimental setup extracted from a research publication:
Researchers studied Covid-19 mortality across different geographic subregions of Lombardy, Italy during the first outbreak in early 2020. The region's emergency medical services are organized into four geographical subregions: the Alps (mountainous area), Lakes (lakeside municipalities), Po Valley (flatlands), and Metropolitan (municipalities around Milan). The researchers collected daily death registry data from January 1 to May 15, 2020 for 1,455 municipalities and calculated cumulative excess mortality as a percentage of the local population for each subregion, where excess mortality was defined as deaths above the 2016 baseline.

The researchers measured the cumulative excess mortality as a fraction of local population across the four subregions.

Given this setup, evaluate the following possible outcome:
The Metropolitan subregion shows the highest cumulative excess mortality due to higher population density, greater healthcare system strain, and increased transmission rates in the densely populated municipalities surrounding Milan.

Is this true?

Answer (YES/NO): NO